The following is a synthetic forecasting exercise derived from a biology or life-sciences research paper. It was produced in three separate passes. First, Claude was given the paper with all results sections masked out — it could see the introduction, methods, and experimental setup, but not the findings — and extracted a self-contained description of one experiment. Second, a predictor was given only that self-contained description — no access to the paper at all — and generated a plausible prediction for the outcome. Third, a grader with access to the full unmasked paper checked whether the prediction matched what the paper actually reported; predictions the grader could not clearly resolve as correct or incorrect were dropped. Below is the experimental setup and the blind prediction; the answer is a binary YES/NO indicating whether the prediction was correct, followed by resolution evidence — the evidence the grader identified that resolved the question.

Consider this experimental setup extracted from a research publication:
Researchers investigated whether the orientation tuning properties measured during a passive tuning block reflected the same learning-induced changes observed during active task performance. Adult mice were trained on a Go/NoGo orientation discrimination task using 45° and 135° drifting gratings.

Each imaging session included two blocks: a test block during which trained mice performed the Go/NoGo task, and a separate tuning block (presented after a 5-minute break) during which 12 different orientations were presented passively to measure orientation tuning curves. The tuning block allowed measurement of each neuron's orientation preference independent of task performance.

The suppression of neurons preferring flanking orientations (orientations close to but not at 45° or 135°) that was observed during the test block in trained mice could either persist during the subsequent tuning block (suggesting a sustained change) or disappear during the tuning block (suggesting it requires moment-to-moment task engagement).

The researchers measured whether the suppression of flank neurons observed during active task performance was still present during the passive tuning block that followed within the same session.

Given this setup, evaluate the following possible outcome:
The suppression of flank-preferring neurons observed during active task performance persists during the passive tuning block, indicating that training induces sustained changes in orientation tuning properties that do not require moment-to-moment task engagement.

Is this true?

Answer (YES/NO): YES